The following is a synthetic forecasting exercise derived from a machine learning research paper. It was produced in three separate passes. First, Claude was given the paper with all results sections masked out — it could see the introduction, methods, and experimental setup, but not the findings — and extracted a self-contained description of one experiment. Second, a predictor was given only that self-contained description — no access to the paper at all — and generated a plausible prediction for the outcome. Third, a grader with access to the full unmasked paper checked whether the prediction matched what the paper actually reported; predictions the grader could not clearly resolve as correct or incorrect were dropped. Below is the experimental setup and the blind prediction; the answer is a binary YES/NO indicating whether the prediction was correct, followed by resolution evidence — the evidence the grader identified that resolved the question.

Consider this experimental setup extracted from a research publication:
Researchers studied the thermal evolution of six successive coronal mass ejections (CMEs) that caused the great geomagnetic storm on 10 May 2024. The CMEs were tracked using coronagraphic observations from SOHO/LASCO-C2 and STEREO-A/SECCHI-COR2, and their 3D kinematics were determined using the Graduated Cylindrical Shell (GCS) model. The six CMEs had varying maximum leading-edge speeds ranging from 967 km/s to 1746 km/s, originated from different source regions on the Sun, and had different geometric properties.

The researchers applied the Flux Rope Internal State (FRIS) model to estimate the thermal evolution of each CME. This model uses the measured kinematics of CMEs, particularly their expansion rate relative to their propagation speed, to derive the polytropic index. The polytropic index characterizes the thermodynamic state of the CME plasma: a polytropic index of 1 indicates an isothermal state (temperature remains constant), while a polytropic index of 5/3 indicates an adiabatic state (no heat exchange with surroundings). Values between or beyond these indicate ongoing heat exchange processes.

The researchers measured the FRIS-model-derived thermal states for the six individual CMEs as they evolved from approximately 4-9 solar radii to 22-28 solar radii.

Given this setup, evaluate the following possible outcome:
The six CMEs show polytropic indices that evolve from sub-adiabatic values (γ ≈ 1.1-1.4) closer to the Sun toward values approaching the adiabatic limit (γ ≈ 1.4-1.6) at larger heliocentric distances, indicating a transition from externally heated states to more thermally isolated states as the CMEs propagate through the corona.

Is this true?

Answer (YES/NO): NO